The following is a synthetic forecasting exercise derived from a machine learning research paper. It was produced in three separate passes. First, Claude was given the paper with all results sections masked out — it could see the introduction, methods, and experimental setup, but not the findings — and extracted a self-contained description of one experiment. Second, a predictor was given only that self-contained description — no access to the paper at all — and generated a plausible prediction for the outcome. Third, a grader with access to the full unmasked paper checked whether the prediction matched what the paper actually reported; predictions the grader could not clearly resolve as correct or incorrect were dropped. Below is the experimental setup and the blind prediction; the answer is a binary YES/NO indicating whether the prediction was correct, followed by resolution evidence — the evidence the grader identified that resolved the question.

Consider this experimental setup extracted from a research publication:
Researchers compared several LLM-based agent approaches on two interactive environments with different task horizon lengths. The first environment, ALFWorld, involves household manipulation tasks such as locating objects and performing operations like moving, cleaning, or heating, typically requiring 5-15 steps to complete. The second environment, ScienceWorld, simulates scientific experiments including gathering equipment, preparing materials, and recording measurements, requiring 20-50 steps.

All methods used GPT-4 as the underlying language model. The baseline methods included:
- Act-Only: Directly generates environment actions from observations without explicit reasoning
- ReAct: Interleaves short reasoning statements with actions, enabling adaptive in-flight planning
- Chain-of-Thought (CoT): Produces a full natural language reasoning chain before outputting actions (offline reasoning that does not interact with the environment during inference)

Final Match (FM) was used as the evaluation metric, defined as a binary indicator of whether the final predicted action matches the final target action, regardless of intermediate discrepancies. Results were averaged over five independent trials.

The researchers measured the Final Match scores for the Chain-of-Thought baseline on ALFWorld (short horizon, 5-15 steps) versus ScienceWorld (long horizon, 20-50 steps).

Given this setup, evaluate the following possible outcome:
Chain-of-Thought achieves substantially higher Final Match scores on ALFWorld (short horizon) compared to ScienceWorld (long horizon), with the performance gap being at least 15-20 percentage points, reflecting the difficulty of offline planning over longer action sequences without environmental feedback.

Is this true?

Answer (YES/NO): NO